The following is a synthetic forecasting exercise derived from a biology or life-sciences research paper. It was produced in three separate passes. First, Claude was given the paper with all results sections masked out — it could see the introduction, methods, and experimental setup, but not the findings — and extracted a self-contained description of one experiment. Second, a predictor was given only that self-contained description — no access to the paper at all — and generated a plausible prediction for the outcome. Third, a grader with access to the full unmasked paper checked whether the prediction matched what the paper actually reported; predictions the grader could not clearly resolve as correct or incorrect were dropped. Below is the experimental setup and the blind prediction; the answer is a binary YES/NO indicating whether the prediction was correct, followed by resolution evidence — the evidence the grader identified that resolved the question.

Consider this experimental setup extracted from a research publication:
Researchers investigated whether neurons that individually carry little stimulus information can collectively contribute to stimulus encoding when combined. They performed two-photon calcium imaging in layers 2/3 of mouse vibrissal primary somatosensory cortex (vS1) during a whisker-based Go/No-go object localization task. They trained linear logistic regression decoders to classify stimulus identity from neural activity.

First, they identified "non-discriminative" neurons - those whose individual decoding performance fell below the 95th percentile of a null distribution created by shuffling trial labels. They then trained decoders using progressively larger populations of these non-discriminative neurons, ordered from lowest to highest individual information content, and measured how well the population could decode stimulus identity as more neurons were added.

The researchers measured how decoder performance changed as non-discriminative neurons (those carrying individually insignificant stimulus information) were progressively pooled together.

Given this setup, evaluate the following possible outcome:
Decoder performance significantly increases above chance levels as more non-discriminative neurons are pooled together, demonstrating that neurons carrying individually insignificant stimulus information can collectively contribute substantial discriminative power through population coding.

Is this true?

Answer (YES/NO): NO